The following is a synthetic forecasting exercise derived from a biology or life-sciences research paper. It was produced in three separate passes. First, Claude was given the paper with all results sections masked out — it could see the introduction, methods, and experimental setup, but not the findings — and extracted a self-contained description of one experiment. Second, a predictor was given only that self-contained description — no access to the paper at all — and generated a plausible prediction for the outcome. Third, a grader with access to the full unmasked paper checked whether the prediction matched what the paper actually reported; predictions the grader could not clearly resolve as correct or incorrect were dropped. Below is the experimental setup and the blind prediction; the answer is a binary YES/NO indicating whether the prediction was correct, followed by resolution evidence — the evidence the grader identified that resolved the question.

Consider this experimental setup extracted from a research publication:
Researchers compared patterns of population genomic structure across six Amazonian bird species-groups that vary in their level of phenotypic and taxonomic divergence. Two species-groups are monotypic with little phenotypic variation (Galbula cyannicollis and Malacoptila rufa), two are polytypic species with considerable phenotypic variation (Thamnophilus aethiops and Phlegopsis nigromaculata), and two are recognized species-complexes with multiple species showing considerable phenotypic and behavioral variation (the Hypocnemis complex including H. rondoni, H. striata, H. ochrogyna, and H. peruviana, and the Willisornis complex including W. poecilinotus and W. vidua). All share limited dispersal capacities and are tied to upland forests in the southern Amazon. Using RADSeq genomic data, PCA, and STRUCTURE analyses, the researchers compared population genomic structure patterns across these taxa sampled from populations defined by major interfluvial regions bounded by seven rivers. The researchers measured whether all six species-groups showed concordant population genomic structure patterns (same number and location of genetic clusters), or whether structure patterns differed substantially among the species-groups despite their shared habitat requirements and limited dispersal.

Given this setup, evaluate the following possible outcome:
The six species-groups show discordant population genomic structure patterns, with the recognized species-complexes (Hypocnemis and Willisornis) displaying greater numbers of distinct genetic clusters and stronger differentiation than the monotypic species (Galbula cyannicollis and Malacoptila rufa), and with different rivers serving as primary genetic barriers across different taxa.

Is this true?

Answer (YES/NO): NO